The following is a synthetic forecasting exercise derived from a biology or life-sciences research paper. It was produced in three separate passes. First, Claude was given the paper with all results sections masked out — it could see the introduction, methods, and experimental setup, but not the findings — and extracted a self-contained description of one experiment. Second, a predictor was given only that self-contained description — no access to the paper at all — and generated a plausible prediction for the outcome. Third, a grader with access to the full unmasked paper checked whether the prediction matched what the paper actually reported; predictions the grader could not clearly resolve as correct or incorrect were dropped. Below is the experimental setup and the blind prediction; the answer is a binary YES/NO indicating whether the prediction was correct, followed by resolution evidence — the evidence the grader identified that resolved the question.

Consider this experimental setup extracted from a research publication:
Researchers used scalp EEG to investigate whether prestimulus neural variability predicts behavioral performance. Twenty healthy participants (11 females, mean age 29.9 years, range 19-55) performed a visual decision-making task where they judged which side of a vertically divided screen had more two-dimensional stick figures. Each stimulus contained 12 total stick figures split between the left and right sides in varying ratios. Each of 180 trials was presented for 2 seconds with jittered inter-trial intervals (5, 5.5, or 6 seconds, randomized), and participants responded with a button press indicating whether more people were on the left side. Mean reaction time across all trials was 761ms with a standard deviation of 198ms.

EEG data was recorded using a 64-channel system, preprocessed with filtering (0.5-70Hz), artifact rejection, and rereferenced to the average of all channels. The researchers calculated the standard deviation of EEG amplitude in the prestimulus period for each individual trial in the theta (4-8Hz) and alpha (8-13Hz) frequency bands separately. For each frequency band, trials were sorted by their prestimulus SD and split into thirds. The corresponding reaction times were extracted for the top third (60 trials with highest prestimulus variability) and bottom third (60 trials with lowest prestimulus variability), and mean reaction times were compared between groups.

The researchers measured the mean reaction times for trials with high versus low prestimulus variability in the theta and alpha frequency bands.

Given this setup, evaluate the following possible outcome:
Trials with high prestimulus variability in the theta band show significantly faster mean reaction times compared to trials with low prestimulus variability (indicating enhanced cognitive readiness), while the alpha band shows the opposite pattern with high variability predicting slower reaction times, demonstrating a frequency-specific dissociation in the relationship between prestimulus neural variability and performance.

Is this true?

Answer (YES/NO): NO